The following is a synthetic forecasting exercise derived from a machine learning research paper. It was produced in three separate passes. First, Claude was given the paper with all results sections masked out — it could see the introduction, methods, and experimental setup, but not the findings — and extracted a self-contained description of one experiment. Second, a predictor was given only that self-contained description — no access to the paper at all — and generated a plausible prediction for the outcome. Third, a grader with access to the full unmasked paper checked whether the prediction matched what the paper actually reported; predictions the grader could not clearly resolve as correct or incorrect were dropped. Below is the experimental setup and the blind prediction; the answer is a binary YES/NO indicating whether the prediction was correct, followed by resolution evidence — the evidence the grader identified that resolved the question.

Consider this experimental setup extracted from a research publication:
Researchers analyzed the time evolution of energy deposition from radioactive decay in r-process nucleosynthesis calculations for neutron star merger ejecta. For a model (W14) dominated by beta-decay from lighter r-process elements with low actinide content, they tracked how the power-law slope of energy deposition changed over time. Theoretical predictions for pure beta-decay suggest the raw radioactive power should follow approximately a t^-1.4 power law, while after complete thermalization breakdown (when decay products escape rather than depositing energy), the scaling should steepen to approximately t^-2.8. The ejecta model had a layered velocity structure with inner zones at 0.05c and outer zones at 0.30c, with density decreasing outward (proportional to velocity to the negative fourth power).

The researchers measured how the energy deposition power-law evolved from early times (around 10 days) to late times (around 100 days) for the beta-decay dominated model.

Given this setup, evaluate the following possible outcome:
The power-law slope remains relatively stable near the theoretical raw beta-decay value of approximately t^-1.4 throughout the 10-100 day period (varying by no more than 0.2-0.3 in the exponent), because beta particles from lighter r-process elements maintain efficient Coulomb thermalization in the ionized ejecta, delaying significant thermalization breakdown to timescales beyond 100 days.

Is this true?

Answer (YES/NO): NO